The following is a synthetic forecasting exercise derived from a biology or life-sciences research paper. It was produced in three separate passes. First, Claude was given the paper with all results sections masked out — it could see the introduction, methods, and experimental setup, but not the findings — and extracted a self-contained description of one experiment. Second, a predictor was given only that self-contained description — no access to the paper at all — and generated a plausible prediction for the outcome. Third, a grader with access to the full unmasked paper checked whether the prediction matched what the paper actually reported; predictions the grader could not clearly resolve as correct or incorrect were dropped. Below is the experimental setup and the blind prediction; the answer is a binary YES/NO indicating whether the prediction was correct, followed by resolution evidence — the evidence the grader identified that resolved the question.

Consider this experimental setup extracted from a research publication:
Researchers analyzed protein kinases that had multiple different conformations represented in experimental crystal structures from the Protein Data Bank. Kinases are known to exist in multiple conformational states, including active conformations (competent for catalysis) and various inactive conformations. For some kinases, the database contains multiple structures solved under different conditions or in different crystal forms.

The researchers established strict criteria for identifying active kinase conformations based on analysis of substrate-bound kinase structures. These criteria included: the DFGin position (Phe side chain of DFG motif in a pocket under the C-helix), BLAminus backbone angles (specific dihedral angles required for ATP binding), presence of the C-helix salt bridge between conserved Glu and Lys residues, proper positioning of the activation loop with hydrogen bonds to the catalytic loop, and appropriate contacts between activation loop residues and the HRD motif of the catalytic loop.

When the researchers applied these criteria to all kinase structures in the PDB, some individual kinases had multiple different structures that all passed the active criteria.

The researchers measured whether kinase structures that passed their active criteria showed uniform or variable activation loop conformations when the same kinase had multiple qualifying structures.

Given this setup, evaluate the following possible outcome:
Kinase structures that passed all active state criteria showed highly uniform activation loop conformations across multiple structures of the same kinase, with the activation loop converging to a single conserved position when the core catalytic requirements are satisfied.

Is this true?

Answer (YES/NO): NO